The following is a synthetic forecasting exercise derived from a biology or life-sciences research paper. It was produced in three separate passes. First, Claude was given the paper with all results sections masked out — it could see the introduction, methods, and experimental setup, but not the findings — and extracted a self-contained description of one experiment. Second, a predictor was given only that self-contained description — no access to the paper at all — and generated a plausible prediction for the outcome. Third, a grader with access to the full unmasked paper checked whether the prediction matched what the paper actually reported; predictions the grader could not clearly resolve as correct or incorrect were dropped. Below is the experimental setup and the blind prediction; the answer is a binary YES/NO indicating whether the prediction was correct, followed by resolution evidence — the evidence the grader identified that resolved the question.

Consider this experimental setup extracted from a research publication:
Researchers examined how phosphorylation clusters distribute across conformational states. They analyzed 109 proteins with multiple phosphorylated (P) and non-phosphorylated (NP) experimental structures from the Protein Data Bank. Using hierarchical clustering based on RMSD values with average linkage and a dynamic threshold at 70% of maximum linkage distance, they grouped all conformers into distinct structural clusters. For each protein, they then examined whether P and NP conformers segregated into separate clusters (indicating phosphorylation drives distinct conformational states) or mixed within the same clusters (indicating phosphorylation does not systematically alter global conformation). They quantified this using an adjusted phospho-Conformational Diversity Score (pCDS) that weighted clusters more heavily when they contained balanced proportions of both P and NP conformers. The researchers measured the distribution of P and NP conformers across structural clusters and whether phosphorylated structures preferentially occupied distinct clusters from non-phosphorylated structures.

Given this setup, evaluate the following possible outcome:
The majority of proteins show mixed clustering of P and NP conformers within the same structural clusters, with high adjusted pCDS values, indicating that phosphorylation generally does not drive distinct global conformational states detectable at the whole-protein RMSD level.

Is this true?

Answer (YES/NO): NO